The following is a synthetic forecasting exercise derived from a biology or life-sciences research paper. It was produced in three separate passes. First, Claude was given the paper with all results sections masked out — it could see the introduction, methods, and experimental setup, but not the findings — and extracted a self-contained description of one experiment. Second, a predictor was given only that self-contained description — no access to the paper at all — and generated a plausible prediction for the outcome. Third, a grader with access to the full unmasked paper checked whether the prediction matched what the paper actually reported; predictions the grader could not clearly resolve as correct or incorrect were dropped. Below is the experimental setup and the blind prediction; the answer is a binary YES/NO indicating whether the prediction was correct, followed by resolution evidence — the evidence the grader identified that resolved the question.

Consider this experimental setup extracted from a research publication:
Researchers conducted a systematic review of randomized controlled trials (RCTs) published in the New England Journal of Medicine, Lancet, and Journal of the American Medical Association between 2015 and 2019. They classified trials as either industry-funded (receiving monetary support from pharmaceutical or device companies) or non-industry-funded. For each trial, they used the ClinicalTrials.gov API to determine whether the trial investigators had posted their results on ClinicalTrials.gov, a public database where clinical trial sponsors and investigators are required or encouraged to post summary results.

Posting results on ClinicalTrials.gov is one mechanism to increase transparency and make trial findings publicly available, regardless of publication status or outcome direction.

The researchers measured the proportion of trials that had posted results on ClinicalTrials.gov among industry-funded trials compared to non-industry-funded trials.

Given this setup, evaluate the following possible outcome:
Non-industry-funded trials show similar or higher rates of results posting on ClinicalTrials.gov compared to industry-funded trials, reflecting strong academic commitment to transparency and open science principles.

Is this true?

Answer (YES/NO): NO